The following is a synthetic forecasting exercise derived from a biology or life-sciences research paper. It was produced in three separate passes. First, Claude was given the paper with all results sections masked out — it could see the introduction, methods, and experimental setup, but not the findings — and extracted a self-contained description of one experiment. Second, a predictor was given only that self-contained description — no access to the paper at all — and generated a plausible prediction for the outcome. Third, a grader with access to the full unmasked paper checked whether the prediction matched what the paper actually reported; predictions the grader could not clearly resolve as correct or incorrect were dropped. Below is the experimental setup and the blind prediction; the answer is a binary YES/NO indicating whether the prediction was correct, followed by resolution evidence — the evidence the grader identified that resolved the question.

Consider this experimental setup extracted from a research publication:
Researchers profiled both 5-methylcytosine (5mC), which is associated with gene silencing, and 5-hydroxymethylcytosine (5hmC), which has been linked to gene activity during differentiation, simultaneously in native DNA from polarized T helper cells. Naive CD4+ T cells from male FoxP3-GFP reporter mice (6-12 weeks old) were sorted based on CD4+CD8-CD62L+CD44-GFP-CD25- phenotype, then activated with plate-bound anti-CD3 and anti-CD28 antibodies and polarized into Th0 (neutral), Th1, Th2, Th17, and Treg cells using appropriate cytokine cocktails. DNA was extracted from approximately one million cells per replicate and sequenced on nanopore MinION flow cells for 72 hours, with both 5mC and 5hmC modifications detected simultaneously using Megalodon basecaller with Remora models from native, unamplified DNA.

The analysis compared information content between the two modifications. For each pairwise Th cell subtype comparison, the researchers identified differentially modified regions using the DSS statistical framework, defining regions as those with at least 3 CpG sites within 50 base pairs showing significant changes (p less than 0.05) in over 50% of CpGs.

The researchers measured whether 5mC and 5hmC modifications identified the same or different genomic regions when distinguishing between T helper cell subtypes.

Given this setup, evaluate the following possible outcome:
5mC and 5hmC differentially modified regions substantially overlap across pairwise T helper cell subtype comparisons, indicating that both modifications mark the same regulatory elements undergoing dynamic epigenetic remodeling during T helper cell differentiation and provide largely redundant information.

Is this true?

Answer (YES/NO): NO